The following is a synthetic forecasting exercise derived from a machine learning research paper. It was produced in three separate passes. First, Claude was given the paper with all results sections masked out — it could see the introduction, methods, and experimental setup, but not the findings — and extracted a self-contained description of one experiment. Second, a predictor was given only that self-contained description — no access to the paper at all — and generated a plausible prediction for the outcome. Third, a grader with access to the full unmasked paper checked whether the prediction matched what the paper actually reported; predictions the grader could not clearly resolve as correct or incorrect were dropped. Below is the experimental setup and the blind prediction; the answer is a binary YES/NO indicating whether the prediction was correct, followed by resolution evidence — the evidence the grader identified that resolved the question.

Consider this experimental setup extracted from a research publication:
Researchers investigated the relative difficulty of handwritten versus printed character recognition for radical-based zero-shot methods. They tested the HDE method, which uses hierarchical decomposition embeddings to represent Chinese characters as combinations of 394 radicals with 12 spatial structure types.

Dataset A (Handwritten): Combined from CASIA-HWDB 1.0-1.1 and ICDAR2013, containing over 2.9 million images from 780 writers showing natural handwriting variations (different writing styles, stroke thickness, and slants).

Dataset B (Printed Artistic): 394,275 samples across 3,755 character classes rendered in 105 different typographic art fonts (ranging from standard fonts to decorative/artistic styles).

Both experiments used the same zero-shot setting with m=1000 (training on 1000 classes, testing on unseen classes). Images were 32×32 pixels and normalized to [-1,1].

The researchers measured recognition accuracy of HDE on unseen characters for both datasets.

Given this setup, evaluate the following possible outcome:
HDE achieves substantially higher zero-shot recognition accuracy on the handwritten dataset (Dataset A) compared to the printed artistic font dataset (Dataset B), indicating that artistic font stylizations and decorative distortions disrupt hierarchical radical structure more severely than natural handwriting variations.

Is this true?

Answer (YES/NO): NO